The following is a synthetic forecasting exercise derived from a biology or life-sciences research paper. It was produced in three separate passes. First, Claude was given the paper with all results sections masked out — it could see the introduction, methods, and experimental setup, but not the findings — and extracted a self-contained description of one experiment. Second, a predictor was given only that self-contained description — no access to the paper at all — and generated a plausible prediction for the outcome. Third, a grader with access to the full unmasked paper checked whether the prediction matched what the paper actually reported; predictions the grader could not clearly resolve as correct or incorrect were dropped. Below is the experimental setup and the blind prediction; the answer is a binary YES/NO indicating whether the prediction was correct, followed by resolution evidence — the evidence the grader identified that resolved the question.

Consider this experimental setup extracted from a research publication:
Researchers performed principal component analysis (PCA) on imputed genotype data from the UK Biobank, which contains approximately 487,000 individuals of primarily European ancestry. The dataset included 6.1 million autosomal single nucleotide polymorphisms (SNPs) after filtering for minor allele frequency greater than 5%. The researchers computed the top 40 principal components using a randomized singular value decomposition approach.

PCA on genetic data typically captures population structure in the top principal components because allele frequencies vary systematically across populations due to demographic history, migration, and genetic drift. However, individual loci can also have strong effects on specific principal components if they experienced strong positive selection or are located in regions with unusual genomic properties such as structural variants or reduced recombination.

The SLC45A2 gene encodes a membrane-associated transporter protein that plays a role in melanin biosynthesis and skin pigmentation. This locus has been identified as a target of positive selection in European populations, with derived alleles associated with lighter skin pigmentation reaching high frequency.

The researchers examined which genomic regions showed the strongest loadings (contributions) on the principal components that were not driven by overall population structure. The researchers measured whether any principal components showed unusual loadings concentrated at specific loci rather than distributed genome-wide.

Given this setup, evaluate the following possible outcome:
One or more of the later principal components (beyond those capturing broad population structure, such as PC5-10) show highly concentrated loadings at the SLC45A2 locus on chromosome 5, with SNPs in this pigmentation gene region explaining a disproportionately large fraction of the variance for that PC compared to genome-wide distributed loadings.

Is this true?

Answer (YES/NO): NO